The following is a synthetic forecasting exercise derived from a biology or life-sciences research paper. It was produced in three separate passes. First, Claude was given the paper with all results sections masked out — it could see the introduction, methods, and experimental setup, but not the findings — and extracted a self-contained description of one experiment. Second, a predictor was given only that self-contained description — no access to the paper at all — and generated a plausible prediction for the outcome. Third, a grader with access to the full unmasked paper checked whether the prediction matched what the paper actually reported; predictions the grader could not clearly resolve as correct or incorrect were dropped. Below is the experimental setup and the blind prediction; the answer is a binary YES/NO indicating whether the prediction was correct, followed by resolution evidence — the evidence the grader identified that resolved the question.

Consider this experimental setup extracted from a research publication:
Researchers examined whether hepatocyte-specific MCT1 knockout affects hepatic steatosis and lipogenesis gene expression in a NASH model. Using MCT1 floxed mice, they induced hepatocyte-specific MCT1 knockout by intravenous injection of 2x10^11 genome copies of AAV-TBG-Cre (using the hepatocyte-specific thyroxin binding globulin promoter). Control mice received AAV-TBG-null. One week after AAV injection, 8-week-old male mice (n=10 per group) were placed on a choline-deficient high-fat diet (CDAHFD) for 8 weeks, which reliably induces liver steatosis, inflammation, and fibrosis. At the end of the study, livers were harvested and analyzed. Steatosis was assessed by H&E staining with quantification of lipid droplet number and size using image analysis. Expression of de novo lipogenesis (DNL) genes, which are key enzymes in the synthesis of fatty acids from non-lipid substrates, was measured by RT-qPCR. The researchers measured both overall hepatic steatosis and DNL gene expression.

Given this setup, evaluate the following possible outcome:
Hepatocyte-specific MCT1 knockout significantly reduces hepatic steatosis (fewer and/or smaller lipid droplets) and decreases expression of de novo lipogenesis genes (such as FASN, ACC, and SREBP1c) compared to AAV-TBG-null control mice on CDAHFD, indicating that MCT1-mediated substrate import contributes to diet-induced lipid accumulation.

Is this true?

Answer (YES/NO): NO